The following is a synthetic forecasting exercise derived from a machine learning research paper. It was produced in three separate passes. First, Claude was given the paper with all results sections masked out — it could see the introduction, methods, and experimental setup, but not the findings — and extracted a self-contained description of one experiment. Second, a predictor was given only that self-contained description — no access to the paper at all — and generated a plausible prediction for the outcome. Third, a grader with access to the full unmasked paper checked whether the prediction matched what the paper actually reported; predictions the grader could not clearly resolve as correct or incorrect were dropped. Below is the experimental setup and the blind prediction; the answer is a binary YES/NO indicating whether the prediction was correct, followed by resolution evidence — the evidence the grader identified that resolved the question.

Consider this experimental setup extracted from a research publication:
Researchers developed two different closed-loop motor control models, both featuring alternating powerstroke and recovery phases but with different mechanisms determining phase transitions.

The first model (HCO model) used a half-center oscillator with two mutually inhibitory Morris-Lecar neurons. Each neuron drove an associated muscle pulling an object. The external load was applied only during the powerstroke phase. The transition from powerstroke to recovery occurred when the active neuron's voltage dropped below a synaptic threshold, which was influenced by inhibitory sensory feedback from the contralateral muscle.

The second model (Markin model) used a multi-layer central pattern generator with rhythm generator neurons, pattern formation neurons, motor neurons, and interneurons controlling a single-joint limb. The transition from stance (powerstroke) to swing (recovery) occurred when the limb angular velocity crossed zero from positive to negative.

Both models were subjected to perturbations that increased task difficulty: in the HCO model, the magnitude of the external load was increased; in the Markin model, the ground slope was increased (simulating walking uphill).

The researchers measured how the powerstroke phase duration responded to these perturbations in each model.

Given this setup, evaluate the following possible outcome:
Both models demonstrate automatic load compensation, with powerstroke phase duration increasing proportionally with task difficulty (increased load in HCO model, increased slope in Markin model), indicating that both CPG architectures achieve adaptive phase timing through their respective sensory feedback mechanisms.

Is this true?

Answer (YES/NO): NO